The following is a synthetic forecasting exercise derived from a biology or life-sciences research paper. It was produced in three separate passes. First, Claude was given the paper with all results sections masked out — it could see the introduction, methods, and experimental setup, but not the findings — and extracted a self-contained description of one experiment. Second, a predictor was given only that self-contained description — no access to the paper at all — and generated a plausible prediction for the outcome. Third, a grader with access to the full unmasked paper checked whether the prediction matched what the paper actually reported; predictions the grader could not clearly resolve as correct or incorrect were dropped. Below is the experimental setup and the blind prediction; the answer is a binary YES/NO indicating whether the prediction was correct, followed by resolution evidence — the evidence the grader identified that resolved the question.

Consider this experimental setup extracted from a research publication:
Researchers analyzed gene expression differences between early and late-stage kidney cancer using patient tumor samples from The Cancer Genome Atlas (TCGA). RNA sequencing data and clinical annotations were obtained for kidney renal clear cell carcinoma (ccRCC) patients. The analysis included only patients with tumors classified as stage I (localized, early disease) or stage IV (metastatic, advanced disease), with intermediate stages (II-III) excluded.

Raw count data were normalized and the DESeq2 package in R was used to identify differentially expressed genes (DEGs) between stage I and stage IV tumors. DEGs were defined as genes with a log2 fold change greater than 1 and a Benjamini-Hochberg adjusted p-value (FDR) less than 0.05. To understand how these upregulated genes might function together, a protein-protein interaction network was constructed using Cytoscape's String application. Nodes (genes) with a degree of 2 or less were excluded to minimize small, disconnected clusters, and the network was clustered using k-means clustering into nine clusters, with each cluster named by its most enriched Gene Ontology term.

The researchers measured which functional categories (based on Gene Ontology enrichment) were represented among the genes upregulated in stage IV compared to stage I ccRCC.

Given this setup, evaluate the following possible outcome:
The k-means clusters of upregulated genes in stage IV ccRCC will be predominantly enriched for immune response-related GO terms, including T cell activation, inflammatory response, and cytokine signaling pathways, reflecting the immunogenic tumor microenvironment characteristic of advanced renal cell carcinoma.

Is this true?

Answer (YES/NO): NO